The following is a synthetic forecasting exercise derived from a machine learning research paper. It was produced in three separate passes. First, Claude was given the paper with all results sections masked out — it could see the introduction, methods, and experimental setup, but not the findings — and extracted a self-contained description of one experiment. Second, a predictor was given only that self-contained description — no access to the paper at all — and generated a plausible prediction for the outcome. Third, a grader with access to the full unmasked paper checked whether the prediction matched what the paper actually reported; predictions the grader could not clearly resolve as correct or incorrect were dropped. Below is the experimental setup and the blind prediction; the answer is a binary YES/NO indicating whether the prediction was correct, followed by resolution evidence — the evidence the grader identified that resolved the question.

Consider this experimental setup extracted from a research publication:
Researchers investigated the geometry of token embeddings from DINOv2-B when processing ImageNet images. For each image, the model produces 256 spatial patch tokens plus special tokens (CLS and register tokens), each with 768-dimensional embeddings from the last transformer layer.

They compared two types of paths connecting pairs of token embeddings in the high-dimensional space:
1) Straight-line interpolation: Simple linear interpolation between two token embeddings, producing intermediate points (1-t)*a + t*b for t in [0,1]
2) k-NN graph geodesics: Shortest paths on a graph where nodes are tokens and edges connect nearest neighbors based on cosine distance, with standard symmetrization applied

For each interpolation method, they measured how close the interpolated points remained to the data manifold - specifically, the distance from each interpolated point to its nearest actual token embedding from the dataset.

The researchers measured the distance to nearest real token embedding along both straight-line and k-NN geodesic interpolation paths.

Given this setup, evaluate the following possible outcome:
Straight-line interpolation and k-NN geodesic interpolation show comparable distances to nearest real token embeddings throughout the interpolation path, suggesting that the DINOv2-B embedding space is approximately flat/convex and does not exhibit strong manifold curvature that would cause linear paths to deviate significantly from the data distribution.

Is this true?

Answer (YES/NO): NO